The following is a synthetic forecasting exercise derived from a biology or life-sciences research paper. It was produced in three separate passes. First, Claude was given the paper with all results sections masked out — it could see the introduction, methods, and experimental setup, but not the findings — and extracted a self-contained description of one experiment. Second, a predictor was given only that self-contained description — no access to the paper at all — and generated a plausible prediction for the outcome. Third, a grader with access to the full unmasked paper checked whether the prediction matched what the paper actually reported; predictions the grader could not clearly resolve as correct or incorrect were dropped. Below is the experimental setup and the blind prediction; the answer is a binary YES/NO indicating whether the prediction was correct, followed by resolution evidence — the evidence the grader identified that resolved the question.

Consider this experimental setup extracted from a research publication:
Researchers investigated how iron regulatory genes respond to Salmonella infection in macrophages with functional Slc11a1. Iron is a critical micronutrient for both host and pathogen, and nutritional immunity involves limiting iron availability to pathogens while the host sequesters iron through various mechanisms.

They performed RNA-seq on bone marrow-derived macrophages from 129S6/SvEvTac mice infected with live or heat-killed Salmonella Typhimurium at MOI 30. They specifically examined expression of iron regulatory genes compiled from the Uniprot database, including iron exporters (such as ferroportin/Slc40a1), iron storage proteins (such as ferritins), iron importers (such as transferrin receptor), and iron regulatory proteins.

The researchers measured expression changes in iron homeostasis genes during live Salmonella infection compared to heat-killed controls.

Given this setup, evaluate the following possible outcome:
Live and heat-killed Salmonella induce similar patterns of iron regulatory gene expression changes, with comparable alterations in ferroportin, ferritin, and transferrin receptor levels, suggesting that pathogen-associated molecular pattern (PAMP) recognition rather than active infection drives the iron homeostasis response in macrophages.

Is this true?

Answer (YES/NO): YES